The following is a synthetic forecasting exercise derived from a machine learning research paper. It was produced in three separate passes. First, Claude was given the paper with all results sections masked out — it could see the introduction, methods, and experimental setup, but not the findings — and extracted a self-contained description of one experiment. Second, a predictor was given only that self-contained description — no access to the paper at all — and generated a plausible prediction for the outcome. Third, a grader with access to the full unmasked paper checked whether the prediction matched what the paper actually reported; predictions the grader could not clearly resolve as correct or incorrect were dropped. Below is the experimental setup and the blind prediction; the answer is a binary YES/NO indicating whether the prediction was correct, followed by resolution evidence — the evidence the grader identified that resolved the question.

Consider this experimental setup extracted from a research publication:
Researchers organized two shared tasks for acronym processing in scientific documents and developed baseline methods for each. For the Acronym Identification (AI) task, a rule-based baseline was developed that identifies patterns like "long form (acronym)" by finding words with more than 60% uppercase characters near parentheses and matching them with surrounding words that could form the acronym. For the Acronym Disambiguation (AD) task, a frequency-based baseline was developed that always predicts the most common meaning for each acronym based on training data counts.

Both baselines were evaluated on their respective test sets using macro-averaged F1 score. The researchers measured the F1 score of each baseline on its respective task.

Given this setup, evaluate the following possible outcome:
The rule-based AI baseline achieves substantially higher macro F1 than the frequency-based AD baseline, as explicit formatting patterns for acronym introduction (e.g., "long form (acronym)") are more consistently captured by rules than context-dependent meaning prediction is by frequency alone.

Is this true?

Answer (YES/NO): YES